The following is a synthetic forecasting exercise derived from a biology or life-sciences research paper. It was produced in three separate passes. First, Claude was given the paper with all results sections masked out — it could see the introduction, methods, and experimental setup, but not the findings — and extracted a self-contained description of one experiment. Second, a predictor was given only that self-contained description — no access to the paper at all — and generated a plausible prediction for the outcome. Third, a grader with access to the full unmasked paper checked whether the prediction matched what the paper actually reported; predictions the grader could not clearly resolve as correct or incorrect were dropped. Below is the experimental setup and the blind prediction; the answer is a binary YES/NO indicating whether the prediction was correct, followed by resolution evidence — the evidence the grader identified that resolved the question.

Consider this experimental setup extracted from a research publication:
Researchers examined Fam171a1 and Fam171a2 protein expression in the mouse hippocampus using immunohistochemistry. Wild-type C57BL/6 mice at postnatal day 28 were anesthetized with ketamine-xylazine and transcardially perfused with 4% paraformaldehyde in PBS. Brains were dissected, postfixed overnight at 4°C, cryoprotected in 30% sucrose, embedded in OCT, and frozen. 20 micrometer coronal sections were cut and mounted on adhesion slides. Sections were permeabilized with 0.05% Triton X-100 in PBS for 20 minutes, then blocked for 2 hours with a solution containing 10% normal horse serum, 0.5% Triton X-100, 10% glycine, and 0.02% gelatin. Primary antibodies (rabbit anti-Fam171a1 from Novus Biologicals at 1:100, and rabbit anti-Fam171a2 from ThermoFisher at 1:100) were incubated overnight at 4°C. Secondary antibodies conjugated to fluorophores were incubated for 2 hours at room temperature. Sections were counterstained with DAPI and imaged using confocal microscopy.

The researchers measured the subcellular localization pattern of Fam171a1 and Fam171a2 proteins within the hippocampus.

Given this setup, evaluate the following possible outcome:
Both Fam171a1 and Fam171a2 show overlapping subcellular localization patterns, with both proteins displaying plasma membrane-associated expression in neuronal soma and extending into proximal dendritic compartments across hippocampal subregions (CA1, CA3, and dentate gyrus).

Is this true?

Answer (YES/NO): NO